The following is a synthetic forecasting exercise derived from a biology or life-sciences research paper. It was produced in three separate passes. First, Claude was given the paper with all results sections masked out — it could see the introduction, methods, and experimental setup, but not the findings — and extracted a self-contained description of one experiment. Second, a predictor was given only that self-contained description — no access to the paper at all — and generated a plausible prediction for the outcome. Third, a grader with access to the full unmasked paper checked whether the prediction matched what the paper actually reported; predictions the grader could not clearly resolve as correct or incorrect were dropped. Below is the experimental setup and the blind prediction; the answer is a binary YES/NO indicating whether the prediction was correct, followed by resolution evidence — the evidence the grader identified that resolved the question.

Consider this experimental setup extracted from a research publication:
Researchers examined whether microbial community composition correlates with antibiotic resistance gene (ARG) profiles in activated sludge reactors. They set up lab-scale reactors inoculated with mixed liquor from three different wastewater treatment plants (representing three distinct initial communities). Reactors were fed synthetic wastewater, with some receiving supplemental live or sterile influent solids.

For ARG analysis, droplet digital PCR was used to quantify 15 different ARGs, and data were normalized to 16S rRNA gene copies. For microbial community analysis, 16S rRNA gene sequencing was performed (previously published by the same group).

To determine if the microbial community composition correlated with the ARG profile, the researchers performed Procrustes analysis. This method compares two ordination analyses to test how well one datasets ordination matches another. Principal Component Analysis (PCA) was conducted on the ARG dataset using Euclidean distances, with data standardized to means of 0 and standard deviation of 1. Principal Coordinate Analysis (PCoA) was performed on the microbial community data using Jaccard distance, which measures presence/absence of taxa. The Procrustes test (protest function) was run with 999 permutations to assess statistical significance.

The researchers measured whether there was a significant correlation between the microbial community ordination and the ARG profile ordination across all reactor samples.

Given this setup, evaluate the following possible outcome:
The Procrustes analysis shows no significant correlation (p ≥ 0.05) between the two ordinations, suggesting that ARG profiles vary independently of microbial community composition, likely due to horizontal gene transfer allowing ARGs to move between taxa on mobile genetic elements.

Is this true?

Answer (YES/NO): NO